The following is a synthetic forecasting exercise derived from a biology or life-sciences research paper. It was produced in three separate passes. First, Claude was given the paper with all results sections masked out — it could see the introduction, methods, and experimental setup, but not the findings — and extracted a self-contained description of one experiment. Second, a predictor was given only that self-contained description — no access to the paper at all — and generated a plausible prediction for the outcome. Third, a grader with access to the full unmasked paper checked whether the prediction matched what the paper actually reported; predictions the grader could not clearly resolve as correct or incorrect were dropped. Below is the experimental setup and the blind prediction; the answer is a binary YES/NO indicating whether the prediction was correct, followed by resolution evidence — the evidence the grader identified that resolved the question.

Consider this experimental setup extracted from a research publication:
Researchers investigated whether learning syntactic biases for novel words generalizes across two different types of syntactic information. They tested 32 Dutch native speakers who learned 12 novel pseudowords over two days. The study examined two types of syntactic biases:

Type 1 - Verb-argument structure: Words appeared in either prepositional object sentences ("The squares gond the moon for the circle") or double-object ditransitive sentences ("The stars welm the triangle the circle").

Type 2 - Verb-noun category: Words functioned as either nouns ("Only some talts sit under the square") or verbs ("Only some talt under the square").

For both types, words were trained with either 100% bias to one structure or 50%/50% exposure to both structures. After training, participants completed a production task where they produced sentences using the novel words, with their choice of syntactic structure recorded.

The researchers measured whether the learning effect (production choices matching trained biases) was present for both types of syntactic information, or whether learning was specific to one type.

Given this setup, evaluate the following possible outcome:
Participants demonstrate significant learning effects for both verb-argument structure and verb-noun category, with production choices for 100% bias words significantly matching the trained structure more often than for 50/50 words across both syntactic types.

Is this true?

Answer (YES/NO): NO